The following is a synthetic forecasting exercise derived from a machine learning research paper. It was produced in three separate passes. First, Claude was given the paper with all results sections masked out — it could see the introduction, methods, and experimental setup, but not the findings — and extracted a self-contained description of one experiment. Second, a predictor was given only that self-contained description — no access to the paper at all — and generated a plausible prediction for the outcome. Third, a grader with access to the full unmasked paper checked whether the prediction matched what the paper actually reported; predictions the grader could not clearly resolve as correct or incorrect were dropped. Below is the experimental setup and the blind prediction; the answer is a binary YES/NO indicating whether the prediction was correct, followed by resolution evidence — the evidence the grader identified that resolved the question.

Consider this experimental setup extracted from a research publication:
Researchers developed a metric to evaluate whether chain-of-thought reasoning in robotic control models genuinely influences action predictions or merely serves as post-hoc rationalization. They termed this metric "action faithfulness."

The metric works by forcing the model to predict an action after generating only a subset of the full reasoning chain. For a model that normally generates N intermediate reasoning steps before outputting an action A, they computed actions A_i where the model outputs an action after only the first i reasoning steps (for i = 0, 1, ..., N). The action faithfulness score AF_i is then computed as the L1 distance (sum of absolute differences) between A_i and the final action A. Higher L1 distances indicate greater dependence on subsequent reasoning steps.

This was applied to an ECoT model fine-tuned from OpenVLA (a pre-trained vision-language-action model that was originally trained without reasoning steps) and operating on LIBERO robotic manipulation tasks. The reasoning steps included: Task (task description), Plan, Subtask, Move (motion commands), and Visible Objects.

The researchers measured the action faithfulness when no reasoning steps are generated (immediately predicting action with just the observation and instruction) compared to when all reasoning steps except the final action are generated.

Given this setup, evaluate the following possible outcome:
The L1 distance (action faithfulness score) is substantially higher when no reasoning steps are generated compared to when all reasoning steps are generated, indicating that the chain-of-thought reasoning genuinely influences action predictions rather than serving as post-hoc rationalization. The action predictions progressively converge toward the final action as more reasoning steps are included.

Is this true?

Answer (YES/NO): NO